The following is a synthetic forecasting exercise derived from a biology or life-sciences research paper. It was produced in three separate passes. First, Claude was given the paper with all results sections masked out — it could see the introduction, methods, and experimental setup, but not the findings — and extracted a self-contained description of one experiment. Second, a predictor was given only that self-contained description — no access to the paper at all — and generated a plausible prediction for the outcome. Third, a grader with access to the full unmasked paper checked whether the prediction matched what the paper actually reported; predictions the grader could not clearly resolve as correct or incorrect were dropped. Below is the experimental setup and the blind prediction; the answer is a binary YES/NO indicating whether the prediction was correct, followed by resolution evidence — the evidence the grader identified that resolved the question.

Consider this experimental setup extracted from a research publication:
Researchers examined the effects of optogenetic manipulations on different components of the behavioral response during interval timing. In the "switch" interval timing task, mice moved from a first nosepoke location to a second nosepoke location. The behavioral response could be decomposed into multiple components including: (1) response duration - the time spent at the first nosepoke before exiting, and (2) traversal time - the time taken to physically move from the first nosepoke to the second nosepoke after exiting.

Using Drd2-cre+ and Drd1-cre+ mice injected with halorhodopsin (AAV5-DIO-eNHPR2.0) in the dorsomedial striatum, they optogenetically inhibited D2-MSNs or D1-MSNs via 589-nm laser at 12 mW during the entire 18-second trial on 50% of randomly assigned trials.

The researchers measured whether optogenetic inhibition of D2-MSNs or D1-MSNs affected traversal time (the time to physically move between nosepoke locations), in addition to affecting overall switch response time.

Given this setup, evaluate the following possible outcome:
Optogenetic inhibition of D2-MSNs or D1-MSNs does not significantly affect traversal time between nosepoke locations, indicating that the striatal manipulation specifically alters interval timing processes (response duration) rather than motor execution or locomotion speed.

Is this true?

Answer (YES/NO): YES